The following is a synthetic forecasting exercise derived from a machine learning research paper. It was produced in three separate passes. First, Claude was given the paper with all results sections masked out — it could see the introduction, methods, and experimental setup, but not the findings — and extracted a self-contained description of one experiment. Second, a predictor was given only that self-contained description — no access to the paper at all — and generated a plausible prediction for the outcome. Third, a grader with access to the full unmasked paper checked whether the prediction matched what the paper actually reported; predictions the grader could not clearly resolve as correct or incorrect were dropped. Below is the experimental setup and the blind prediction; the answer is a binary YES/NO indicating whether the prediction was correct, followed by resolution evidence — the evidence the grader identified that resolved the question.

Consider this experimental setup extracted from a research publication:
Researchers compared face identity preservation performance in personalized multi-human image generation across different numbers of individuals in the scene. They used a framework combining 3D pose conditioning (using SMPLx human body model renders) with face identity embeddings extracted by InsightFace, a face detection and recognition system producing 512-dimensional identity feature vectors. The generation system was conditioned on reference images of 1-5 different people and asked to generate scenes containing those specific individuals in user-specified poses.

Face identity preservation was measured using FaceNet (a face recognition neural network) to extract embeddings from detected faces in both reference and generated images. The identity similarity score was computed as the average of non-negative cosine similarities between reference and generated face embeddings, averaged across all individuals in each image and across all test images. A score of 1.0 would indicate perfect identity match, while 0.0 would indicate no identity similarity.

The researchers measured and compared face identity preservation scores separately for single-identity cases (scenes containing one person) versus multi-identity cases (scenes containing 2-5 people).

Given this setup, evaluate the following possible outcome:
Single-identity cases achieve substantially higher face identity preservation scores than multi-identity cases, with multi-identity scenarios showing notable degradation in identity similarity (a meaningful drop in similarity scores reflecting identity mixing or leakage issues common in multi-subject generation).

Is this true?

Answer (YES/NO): YES